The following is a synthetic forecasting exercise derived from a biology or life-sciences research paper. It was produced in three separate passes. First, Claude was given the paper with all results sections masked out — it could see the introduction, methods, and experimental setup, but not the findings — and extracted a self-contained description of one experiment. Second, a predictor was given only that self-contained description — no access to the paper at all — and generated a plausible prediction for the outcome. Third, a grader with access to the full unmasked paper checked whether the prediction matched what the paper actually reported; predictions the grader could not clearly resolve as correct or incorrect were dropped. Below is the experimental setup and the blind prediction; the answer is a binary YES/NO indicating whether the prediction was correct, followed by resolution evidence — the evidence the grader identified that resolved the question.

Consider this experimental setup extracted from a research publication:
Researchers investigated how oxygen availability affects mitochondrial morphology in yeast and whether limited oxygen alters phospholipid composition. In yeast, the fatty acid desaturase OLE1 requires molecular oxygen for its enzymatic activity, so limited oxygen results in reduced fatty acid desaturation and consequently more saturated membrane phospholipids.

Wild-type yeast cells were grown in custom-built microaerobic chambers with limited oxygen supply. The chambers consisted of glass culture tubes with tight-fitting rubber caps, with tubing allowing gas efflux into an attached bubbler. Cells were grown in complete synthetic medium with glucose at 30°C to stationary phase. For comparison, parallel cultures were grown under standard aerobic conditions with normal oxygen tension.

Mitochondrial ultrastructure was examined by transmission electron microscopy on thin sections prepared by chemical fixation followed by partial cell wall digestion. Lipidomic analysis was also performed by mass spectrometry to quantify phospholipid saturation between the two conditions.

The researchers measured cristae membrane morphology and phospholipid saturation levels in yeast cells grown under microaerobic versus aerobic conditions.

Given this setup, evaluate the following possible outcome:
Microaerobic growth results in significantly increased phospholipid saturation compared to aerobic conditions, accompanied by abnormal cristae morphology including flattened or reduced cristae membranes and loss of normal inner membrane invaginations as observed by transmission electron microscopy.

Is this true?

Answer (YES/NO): NO